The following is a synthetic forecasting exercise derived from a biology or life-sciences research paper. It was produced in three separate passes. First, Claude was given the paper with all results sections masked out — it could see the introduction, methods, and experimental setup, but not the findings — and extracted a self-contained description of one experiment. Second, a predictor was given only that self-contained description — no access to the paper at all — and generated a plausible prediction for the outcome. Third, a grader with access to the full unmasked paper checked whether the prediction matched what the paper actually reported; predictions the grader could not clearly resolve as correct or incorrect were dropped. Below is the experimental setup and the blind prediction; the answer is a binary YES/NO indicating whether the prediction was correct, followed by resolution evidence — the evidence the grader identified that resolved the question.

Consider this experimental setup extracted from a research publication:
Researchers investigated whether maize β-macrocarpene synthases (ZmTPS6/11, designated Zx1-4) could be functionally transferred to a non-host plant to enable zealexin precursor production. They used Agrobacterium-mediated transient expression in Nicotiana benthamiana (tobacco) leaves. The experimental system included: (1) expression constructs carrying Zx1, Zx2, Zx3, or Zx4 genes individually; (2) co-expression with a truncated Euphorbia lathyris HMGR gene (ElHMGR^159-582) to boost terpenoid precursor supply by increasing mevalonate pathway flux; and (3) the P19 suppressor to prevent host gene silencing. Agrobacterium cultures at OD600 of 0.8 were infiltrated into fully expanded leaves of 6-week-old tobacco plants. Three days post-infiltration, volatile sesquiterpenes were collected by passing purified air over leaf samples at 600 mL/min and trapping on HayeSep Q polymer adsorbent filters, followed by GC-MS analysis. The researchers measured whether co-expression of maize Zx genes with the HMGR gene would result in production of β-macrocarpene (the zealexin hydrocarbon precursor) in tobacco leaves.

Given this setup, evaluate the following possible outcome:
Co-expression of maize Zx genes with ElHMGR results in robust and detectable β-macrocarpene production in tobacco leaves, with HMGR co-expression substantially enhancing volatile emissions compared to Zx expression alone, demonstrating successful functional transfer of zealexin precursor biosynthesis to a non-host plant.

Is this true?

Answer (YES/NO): NO